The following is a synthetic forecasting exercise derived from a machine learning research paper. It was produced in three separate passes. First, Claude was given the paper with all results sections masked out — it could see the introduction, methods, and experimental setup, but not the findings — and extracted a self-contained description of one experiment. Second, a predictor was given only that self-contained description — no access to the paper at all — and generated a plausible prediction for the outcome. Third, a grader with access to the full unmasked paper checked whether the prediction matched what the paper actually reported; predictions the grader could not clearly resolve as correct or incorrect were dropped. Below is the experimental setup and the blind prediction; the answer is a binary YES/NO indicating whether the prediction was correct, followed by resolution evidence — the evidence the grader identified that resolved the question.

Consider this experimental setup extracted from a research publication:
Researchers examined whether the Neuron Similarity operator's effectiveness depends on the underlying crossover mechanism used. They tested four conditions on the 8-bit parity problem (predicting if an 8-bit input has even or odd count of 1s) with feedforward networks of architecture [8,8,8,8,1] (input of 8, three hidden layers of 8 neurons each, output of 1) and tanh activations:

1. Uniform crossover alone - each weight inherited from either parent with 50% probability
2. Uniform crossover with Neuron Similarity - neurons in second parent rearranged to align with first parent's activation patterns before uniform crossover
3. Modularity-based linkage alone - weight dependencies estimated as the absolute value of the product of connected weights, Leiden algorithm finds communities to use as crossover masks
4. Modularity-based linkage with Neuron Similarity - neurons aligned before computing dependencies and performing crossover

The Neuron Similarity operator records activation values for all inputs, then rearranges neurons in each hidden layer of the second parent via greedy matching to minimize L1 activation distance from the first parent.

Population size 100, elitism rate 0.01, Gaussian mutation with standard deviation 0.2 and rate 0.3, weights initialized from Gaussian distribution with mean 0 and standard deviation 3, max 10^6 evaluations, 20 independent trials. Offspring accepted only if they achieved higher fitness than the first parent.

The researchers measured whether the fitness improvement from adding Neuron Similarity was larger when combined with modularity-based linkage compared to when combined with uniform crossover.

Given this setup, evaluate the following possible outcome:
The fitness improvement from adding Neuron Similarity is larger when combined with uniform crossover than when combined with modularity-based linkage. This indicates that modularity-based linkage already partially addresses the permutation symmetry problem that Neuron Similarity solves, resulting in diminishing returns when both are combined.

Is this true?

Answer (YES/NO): NO